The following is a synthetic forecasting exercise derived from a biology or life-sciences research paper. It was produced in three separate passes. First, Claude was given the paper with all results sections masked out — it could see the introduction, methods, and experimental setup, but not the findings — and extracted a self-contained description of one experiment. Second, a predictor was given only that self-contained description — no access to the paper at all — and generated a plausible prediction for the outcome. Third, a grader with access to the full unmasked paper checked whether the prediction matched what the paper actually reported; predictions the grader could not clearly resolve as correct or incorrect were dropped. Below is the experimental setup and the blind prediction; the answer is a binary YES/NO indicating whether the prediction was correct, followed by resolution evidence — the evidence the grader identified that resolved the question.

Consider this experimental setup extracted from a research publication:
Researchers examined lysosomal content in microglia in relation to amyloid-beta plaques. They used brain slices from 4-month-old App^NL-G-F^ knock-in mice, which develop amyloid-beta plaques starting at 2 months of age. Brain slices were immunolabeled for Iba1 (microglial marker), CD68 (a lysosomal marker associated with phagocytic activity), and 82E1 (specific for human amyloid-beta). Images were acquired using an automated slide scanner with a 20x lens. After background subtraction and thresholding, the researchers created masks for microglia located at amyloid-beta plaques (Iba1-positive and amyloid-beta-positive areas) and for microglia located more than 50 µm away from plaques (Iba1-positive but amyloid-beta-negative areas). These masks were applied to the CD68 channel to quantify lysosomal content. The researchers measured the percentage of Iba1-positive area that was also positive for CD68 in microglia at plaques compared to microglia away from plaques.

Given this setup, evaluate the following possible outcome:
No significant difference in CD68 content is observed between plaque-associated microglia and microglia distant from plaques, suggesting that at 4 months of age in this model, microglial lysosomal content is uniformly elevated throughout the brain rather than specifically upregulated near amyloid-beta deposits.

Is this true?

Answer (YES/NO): NO